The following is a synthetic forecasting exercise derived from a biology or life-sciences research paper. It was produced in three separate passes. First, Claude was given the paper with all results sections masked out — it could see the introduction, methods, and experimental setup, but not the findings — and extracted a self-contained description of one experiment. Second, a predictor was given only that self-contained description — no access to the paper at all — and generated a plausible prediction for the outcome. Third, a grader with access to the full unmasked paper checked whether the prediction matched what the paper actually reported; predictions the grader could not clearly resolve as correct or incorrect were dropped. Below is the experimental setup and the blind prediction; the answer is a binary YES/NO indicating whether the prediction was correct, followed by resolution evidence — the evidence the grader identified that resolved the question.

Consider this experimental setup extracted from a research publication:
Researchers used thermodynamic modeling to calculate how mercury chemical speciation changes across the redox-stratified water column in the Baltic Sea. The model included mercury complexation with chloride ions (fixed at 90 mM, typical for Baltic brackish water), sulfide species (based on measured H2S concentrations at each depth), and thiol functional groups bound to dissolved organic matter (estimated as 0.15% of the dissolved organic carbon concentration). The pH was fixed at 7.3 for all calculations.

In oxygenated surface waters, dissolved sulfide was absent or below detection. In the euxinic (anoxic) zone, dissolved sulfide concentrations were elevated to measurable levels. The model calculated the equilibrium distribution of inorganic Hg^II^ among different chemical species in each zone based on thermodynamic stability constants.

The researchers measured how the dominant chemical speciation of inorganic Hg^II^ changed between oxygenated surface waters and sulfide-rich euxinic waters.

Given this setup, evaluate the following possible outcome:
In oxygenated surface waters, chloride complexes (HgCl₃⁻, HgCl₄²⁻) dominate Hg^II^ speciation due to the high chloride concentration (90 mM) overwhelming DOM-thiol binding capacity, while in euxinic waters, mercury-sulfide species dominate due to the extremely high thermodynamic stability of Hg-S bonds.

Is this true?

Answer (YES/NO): NO